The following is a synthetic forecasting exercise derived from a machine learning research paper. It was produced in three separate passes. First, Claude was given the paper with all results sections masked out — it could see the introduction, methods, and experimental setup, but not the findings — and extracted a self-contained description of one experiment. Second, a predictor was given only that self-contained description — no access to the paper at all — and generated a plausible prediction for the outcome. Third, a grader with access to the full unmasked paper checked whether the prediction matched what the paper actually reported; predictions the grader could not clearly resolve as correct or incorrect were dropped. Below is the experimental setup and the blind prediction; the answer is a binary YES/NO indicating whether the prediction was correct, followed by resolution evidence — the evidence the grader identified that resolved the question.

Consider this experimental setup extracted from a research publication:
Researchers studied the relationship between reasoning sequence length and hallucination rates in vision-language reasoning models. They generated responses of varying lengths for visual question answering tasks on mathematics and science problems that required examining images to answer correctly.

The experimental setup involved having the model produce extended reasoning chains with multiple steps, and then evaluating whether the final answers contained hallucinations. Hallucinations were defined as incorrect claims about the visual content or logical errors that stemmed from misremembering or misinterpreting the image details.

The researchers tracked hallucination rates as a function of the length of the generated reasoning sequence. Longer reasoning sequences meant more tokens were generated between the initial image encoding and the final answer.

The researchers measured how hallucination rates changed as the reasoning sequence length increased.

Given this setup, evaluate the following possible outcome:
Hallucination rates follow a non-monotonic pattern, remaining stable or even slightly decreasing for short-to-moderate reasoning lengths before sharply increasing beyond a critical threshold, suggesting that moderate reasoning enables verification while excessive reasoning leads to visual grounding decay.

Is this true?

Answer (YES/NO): NO